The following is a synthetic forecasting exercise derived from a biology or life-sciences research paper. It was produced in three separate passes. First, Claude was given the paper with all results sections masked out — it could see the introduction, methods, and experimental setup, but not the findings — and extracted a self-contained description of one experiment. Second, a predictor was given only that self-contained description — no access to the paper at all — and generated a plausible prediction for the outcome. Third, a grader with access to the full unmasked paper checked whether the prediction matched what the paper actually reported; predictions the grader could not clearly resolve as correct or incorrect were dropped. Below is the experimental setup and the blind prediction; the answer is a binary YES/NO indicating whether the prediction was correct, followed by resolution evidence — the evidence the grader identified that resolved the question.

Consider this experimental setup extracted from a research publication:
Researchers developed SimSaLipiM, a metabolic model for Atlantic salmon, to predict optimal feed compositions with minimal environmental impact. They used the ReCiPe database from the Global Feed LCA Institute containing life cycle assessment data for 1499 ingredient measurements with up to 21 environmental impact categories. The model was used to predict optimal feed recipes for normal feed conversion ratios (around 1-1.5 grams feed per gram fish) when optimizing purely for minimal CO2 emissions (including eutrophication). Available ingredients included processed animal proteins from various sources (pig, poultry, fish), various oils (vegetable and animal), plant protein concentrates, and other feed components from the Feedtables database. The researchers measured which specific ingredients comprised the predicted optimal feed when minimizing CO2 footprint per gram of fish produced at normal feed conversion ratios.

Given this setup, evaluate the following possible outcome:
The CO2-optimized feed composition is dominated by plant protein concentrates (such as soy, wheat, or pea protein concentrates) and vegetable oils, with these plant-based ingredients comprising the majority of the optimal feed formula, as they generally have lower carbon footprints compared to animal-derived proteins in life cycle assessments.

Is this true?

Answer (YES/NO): NO